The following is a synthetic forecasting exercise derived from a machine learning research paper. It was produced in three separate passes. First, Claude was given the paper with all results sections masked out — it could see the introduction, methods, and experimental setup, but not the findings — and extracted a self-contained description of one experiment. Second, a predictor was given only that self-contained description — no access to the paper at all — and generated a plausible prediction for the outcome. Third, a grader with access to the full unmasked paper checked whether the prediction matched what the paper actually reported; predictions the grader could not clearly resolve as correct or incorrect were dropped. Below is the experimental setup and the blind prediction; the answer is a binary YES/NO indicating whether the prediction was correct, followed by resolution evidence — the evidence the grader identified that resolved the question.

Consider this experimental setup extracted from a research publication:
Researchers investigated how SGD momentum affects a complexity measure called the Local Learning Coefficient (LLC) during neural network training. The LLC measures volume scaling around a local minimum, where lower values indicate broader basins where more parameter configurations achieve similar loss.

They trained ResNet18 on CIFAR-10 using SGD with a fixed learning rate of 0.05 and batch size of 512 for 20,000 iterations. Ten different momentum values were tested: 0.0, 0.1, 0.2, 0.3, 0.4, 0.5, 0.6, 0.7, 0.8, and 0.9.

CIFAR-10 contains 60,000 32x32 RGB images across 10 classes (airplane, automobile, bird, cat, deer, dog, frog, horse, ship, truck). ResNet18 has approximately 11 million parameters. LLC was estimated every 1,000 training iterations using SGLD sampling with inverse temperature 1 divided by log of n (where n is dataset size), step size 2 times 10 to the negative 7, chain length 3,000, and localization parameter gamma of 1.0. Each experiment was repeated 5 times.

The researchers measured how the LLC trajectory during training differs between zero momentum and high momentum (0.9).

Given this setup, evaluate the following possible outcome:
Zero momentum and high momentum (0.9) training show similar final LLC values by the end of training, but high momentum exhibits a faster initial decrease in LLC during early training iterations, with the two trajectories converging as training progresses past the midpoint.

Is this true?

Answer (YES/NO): NO